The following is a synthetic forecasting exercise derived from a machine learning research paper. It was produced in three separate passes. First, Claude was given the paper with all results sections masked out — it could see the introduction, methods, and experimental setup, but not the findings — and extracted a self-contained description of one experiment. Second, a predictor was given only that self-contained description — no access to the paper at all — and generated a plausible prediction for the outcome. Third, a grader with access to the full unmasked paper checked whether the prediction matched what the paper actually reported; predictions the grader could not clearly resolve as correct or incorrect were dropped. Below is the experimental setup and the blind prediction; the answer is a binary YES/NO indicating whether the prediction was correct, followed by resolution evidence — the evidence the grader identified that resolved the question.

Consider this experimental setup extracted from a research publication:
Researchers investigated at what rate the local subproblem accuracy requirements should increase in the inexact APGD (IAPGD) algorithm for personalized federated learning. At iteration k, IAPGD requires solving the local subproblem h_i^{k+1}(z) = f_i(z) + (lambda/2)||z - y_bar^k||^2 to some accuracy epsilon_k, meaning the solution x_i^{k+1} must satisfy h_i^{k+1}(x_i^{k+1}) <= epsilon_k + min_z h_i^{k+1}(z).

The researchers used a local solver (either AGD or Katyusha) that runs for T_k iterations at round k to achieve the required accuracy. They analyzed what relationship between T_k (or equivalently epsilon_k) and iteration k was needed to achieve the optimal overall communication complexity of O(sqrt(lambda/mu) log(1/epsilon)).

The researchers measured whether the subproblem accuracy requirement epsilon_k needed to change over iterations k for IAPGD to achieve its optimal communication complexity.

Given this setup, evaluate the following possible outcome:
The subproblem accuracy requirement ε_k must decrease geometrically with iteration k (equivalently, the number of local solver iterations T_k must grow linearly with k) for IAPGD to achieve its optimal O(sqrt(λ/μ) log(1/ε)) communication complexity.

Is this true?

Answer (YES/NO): YES